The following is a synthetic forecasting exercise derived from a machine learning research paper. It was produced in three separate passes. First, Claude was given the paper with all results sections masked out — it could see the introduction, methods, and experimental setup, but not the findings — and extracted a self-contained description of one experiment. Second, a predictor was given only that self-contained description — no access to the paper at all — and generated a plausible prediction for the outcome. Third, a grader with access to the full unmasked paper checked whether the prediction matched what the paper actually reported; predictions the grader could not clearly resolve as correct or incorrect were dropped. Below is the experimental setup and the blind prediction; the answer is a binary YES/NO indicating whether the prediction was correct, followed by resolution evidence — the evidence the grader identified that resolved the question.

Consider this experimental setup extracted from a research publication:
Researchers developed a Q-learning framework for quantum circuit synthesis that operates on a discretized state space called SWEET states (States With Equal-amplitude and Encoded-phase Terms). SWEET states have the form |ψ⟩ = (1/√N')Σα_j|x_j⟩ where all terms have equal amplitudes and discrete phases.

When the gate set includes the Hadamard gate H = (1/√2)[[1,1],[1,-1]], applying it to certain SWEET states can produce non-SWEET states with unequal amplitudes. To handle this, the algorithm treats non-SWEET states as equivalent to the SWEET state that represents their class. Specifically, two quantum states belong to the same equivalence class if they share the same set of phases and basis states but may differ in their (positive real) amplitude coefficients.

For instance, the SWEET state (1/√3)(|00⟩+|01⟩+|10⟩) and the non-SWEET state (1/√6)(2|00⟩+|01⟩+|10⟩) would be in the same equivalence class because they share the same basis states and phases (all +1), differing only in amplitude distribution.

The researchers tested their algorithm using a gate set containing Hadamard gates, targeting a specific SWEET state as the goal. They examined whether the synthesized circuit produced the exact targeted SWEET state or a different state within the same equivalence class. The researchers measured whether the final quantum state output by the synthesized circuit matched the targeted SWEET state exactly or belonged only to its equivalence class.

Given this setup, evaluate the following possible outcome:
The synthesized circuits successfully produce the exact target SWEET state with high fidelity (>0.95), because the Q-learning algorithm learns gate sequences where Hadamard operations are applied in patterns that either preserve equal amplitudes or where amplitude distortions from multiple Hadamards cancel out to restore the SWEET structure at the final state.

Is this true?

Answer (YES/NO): NO